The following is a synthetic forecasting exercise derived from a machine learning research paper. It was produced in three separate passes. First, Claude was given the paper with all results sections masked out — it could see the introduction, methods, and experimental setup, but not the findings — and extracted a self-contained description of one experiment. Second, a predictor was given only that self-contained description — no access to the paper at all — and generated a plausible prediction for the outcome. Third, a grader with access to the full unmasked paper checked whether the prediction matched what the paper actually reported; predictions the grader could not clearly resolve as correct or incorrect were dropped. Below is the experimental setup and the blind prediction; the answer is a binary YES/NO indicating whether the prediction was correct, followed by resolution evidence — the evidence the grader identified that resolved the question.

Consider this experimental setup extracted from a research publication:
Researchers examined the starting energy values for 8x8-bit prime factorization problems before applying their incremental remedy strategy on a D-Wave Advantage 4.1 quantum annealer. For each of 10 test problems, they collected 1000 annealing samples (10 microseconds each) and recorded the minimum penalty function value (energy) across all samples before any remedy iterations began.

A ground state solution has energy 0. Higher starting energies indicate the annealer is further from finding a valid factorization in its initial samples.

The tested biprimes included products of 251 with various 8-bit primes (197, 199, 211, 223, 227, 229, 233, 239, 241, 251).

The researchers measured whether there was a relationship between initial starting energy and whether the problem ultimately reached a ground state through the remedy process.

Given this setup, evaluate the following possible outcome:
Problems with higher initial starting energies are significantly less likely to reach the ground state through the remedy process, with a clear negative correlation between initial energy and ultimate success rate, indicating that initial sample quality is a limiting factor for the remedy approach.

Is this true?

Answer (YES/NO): NO